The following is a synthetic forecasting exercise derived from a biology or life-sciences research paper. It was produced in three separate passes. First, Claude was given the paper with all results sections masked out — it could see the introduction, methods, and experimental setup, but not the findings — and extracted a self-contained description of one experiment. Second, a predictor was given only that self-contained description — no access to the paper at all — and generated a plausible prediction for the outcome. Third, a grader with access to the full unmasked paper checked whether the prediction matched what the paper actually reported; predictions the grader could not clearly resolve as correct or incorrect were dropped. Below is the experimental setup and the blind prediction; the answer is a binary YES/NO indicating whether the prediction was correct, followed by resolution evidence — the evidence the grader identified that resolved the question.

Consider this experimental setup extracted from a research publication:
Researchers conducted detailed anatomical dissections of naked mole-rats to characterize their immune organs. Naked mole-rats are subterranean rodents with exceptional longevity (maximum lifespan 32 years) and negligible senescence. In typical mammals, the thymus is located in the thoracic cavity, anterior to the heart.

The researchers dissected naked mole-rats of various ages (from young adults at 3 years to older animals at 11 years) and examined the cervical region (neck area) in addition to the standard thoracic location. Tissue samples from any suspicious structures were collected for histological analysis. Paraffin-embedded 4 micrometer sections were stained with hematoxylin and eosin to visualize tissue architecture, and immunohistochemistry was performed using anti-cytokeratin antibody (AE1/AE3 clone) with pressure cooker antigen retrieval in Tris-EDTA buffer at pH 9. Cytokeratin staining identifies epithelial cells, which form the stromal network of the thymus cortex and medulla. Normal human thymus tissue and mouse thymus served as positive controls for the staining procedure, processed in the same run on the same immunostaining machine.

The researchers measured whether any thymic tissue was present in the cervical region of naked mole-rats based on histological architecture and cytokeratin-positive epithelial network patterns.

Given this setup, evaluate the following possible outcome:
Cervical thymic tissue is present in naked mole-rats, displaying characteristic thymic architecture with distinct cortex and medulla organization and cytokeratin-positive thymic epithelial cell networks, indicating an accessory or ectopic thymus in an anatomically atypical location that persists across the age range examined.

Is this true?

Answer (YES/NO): YES